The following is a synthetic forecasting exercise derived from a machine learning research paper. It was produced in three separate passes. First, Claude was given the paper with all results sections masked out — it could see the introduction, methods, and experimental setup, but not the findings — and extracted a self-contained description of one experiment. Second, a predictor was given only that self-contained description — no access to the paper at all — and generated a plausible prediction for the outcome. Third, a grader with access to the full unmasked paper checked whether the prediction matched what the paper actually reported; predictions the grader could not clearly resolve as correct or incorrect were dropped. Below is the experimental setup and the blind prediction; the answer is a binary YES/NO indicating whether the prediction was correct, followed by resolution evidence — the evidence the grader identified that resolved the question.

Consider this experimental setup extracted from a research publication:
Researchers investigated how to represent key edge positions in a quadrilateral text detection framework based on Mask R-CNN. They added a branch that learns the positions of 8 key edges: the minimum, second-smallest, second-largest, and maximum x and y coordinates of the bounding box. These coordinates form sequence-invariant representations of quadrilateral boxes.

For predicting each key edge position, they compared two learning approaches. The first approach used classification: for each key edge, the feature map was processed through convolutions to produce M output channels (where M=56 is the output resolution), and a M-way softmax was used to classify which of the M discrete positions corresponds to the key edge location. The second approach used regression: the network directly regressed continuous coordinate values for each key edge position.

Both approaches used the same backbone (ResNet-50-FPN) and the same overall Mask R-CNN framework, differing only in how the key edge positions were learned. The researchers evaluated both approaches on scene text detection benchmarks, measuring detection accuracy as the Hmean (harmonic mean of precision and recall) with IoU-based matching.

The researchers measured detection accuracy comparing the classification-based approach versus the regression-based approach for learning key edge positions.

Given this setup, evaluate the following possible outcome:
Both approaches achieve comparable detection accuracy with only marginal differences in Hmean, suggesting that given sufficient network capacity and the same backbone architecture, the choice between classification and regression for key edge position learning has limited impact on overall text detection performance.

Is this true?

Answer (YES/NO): NO